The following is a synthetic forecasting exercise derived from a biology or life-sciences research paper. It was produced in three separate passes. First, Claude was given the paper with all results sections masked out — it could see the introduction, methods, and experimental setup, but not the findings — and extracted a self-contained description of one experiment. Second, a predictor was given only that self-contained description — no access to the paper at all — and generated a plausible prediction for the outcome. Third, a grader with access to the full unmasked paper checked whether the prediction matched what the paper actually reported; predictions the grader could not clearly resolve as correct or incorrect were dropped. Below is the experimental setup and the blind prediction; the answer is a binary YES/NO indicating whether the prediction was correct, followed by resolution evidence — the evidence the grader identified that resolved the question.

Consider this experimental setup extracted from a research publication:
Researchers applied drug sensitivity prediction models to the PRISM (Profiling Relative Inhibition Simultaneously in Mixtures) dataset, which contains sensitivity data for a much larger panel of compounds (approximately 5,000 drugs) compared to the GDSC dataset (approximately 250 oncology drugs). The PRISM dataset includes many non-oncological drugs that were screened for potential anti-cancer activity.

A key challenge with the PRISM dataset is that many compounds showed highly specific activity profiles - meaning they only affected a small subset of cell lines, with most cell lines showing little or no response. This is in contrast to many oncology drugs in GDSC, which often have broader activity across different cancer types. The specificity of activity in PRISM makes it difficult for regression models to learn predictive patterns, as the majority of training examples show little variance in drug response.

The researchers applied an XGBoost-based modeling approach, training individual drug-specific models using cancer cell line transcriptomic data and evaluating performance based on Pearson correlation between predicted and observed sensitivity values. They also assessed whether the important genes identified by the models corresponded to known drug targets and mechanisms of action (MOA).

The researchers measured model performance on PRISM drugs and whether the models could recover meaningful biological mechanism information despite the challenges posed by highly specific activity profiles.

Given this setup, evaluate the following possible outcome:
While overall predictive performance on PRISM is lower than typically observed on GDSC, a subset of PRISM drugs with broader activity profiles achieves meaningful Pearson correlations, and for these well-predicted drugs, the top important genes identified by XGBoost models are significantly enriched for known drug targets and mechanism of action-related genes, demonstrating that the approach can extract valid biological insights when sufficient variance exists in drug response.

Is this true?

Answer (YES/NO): YES